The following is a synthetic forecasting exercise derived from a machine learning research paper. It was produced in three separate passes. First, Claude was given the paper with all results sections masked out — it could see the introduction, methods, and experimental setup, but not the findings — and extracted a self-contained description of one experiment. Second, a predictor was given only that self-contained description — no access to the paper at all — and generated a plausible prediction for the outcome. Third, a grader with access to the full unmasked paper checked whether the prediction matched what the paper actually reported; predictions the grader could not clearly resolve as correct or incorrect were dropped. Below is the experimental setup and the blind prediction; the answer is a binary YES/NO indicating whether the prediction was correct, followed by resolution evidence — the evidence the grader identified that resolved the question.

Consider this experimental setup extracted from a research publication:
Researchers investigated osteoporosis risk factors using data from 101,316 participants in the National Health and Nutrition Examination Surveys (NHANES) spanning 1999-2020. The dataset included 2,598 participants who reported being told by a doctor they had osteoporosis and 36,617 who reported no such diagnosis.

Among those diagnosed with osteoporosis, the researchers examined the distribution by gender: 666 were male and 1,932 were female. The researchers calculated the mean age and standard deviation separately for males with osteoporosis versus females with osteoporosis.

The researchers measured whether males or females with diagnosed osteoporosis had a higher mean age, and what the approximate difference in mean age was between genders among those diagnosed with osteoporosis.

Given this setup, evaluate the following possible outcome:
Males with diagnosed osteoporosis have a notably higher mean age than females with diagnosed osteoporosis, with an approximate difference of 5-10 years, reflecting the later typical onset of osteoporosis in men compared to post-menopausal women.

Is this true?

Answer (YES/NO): NO